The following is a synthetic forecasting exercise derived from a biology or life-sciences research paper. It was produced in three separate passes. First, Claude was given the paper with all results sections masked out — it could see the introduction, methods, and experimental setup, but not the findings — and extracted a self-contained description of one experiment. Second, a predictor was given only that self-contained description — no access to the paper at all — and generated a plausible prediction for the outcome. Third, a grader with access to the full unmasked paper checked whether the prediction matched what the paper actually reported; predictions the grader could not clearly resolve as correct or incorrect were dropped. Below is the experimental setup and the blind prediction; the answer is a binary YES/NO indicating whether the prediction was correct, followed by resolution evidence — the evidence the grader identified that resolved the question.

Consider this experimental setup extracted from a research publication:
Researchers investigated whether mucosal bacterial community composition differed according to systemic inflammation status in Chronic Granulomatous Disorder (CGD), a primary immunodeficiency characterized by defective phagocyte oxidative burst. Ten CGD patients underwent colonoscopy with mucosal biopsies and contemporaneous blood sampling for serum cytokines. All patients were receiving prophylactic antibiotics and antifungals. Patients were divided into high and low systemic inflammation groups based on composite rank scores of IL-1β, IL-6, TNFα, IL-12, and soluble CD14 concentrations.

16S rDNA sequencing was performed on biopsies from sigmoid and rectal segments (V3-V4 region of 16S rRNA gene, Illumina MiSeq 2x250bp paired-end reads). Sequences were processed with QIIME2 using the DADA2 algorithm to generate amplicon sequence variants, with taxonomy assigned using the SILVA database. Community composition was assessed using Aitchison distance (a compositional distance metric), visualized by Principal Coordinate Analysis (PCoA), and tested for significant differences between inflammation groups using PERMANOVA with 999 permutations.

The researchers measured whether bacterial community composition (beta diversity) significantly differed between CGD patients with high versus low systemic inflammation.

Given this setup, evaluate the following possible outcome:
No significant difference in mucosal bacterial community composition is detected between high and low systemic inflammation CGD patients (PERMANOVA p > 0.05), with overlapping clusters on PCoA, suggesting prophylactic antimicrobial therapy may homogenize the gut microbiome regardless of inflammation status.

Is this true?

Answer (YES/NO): NO